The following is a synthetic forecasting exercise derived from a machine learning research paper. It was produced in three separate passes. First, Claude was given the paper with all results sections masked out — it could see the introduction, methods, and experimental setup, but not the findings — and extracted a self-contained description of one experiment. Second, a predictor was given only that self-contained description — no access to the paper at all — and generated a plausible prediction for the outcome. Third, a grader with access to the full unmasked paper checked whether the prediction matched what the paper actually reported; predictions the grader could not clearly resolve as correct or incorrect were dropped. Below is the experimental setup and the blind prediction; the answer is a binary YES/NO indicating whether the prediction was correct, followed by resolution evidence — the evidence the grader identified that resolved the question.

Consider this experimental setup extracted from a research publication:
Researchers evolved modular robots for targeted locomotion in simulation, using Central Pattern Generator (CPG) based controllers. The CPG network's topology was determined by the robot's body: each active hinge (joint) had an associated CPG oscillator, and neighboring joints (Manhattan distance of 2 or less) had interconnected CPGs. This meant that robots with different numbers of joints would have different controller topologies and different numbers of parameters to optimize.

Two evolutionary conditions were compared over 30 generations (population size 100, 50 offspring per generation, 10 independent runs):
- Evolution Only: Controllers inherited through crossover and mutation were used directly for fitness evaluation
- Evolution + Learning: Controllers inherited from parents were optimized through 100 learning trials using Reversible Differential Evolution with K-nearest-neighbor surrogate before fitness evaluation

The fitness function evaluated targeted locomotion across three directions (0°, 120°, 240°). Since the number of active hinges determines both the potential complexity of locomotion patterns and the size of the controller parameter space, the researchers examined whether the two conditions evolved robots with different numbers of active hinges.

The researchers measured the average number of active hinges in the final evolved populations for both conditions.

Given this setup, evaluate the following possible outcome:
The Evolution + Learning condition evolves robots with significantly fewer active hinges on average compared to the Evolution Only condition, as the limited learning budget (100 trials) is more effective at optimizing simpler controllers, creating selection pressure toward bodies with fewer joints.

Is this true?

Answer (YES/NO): NO